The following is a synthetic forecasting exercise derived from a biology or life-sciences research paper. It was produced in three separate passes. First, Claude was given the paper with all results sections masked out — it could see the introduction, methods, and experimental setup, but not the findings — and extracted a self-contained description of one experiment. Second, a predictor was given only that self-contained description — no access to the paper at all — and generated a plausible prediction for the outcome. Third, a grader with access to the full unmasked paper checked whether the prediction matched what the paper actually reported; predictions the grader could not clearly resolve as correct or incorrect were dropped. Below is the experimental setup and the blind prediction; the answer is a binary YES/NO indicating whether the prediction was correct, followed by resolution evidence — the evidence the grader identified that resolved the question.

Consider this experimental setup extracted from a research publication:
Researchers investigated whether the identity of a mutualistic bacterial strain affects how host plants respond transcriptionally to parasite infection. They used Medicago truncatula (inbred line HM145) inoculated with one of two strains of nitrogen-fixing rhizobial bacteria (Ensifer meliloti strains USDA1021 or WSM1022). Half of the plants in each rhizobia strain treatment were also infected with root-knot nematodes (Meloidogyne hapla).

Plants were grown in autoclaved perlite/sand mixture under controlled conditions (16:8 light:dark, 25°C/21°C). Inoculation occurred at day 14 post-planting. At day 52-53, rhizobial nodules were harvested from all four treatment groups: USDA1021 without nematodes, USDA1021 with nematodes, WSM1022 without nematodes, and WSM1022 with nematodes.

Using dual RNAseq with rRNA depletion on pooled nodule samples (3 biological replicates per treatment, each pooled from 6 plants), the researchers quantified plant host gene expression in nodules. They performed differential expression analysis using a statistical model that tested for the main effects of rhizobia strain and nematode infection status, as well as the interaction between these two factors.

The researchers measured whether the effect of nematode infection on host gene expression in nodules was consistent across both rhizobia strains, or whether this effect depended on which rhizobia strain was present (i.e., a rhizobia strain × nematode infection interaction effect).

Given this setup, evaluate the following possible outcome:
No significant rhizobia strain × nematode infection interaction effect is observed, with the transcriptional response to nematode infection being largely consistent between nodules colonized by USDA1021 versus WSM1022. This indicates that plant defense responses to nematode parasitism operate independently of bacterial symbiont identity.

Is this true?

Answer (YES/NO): NO